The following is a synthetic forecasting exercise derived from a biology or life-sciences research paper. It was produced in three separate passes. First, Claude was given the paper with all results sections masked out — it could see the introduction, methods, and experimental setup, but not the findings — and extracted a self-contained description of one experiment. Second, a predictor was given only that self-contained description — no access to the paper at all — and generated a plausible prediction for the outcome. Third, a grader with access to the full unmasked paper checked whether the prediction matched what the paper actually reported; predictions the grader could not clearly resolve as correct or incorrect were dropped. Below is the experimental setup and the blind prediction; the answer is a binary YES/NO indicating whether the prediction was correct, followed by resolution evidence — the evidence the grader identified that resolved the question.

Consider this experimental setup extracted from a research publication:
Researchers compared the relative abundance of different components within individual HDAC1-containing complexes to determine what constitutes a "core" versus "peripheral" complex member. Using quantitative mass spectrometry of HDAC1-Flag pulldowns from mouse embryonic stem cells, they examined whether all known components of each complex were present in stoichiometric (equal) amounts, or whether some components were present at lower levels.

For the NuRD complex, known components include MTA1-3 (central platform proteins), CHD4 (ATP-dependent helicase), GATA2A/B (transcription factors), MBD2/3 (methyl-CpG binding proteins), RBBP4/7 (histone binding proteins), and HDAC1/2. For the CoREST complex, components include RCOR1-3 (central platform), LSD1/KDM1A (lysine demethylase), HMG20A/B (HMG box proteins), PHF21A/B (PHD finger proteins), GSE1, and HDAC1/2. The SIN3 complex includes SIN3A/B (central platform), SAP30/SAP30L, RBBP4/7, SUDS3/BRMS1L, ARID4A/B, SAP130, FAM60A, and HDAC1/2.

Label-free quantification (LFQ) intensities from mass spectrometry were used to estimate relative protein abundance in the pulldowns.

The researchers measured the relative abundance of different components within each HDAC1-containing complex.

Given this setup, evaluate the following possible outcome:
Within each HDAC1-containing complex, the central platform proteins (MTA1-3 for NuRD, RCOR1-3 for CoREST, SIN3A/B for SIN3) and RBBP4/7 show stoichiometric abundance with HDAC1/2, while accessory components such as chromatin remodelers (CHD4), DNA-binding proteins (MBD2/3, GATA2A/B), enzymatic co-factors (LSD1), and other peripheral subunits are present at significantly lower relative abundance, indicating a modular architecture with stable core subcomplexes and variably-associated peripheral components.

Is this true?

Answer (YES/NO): NO